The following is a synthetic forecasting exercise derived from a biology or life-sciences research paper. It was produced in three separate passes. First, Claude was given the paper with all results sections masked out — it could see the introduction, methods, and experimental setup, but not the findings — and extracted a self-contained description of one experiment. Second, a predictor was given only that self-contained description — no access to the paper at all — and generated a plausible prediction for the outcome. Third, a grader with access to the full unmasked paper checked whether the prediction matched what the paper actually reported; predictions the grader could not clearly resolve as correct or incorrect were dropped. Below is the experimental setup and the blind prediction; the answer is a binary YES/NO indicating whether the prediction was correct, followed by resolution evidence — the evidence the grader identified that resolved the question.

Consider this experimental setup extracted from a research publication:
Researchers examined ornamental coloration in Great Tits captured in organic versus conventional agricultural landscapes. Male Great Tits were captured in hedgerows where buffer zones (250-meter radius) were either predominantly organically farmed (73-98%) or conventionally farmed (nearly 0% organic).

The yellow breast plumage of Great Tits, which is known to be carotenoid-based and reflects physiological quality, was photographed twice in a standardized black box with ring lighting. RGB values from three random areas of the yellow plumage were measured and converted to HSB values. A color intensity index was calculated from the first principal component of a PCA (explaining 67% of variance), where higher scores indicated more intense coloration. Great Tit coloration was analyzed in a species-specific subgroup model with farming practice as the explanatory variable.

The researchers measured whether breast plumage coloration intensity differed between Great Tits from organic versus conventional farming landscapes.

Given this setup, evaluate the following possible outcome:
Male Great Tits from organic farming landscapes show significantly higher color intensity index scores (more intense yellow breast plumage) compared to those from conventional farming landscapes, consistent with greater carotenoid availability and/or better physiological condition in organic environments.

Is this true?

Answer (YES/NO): NO